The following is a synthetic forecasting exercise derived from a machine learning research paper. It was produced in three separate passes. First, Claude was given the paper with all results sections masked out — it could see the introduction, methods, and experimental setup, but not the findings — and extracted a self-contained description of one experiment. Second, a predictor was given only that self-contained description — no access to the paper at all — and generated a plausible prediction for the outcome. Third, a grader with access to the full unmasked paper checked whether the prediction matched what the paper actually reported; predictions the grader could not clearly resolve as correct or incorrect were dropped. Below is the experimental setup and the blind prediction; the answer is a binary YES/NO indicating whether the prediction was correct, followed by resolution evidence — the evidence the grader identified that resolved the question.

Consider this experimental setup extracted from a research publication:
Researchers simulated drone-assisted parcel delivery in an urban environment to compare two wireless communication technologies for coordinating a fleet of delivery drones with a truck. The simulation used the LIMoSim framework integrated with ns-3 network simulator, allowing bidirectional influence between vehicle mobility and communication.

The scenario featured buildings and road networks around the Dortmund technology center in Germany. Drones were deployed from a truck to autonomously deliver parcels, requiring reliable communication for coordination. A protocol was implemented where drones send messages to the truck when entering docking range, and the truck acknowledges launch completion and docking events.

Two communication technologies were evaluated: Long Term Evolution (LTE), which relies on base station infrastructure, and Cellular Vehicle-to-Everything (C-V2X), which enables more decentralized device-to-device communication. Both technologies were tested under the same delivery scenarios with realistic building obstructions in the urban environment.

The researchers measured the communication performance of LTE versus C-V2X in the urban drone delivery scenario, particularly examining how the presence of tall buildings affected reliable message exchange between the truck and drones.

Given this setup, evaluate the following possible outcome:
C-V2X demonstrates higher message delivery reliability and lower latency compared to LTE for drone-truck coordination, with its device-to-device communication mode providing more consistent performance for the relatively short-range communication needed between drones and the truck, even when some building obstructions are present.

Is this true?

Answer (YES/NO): YES